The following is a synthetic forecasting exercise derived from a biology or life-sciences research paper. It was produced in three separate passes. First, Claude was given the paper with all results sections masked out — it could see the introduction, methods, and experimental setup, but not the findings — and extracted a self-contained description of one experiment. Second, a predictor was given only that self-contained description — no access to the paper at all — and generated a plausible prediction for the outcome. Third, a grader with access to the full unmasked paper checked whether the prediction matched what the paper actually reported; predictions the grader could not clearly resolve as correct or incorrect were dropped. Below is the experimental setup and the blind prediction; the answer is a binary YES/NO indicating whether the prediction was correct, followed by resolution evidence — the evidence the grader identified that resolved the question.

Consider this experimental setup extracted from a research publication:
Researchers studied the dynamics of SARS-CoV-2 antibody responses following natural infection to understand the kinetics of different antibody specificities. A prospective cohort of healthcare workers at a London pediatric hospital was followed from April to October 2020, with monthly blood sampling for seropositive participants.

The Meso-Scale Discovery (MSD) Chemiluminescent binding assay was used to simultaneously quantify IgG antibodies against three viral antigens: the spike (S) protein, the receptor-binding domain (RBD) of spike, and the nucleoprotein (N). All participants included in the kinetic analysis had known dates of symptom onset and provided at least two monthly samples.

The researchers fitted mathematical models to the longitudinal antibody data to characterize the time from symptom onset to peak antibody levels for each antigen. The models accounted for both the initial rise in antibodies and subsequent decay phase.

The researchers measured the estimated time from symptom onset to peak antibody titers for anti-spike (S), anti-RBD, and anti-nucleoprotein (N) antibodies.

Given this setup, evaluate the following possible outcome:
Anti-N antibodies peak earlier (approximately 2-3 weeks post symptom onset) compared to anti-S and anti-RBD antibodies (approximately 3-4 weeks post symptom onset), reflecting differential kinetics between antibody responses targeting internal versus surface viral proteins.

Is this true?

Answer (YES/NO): NO